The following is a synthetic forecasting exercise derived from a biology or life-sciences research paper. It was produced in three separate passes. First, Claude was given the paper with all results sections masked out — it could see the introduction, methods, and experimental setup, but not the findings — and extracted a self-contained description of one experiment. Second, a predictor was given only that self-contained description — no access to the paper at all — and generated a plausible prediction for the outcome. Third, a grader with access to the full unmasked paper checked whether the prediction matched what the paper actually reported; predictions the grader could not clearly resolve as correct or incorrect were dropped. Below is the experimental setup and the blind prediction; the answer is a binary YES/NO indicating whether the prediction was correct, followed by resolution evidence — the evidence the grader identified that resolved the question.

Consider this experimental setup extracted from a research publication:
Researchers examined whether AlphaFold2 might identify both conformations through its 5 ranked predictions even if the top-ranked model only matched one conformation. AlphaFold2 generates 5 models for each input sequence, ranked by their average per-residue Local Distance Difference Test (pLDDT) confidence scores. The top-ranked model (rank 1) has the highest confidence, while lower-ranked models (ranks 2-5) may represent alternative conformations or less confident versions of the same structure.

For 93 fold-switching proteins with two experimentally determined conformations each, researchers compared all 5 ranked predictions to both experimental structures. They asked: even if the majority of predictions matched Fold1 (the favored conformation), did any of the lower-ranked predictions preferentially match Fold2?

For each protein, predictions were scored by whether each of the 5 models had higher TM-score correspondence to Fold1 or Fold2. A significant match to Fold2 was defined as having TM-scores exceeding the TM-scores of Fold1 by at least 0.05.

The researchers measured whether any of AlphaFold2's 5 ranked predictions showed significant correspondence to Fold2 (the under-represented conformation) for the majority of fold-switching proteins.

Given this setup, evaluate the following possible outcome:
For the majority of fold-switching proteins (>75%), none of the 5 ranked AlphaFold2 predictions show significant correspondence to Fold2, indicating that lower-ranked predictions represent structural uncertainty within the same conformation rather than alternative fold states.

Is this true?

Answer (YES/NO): YES